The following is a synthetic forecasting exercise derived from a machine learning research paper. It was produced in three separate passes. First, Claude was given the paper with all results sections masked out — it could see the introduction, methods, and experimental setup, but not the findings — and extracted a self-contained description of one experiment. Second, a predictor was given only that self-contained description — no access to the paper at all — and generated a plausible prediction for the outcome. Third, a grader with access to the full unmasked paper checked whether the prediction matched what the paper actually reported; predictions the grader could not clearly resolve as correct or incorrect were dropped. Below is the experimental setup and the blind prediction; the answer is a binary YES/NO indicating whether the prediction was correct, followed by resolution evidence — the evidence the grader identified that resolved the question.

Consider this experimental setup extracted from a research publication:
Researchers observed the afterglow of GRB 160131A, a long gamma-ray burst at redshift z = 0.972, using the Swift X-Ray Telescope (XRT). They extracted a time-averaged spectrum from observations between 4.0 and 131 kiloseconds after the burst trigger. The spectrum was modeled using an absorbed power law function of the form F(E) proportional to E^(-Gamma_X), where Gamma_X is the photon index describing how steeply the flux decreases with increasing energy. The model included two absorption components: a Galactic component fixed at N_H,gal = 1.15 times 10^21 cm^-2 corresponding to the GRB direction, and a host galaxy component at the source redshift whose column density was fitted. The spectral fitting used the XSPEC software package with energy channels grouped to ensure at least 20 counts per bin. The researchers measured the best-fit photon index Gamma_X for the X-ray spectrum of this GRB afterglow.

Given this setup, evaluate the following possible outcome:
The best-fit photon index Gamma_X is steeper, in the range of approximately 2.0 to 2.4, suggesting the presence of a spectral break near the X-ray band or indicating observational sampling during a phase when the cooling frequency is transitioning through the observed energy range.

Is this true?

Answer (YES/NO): YES